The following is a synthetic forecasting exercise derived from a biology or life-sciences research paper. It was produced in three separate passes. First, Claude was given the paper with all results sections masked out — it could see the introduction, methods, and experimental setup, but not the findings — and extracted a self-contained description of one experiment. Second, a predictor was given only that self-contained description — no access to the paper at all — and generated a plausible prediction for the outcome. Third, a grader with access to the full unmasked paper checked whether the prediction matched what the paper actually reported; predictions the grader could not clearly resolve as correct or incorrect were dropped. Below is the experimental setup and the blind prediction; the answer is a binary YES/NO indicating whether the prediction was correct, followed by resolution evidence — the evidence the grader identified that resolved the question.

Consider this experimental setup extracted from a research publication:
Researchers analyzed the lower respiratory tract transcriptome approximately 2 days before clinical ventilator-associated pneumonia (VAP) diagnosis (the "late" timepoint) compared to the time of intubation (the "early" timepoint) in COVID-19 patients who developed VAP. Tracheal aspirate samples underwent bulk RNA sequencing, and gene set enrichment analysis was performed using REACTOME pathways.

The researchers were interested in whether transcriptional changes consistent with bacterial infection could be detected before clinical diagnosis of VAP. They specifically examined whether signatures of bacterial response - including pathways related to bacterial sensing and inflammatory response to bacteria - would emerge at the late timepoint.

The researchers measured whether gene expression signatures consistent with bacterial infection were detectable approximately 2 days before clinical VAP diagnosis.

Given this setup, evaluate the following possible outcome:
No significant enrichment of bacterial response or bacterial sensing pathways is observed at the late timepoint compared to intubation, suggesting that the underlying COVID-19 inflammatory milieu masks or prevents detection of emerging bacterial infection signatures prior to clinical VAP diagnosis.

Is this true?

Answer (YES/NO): NO